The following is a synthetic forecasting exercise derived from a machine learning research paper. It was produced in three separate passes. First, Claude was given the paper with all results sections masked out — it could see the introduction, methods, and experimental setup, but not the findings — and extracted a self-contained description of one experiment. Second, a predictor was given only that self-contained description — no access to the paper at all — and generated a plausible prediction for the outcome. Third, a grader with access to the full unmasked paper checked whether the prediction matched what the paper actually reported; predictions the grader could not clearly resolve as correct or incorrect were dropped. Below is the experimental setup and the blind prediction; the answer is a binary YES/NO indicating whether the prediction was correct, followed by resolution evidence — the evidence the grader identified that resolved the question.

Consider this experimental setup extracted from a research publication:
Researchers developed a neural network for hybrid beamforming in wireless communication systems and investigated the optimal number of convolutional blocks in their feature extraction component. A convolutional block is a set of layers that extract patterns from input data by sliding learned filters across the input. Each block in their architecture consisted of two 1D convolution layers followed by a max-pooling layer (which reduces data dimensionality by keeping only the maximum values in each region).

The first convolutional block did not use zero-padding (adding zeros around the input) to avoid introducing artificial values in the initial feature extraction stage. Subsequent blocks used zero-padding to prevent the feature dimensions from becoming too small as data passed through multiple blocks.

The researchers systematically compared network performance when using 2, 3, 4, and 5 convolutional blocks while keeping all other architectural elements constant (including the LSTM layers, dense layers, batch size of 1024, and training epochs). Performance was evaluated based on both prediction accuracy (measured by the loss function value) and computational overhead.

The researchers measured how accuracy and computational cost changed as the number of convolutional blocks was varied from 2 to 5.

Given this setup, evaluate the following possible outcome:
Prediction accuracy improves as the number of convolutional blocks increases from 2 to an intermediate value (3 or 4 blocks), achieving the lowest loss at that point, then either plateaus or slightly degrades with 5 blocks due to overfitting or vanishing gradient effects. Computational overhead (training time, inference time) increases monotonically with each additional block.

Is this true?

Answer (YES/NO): NO